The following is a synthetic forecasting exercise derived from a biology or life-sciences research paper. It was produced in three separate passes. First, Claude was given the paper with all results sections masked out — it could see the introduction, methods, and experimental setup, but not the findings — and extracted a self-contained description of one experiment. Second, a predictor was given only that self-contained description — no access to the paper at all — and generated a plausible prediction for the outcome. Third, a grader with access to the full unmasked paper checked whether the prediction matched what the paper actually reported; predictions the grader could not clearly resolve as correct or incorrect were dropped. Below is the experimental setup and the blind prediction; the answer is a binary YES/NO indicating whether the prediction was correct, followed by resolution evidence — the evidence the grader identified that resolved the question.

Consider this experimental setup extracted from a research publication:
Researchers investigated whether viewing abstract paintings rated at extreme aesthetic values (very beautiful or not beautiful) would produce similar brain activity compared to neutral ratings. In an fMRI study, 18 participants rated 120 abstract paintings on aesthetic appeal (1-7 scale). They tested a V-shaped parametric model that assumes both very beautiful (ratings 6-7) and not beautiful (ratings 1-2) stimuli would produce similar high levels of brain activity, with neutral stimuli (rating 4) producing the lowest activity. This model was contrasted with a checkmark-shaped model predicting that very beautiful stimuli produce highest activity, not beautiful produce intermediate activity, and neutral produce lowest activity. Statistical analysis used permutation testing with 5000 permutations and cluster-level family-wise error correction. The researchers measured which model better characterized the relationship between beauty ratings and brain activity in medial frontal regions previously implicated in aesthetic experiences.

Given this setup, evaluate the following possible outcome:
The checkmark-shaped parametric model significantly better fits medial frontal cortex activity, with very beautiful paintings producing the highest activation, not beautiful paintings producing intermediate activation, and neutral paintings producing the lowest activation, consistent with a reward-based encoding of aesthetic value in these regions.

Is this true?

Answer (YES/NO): YES